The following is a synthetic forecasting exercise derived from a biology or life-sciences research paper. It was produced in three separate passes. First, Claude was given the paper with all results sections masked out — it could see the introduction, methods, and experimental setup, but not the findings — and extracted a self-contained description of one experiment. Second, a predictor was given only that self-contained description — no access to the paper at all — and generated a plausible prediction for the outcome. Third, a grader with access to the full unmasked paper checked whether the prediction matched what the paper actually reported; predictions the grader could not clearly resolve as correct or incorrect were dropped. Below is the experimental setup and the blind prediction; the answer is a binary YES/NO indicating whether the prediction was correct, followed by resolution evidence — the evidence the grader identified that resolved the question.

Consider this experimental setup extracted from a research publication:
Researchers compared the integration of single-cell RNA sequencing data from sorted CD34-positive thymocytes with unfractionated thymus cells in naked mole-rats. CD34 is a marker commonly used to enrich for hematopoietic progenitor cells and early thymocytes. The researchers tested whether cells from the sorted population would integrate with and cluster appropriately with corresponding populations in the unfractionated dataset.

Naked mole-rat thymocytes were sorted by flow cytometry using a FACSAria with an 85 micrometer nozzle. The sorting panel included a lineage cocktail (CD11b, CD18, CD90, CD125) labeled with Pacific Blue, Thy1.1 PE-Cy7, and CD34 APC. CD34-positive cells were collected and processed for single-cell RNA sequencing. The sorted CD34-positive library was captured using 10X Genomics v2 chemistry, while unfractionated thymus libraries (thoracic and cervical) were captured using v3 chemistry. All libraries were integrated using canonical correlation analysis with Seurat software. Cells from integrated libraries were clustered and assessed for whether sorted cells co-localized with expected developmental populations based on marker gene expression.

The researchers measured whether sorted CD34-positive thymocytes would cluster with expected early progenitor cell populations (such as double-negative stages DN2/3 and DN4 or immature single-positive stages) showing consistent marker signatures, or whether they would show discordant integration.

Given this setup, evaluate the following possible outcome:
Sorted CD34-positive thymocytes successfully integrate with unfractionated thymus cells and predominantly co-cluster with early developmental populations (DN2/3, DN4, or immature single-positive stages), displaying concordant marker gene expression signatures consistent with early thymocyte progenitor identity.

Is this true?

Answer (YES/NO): YES